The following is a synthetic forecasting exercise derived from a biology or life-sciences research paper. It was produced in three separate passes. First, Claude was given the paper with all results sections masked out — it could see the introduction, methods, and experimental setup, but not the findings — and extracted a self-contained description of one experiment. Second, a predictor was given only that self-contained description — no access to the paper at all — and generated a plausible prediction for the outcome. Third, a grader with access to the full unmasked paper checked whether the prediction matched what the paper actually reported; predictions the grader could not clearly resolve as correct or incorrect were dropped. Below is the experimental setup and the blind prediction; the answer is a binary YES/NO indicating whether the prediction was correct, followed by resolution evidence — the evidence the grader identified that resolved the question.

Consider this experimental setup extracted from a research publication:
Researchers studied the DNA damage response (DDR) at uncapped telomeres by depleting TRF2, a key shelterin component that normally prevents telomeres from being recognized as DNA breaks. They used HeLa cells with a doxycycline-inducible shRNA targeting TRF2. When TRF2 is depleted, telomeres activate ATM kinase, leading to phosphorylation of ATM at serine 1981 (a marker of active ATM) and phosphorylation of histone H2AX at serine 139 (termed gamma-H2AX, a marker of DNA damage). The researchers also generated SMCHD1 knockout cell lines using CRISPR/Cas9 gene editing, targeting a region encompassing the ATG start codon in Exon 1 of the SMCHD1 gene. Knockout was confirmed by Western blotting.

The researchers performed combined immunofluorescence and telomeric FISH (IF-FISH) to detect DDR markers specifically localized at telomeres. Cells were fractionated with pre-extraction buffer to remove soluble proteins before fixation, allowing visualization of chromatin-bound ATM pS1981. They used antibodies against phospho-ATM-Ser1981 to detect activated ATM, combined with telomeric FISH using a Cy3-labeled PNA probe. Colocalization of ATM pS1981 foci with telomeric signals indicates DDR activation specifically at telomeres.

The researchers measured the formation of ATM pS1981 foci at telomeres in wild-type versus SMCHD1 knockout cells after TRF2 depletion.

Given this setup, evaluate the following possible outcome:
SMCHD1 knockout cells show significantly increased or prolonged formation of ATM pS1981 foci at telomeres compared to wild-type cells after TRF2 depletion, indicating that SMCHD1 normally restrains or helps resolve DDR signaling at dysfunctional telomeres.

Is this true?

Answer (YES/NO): NO